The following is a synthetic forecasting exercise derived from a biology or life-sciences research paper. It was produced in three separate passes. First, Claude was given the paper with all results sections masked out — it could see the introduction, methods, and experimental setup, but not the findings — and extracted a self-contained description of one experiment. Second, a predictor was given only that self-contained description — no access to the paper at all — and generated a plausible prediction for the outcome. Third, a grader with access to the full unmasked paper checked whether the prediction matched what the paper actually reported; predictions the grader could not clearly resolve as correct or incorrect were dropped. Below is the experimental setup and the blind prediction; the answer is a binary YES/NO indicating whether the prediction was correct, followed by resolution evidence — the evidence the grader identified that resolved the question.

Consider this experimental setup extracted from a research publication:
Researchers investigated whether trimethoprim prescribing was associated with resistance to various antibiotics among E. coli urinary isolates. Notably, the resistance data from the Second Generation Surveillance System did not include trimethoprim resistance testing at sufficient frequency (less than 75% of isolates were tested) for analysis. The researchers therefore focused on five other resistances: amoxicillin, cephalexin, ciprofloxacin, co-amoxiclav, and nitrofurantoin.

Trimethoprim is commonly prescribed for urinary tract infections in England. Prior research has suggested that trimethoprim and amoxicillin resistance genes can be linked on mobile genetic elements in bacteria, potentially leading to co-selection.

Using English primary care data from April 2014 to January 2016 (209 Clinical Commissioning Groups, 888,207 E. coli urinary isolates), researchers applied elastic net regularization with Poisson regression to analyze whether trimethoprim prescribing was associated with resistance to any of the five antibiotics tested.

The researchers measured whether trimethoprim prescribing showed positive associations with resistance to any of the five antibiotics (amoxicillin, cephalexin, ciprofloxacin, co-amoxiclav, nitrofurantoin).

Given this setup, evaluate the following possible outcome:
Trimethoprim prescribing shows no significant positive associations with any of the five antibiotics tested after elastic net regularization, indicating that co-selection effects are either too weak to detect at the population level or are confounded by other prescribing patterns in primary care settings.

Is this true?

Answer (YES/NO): NO